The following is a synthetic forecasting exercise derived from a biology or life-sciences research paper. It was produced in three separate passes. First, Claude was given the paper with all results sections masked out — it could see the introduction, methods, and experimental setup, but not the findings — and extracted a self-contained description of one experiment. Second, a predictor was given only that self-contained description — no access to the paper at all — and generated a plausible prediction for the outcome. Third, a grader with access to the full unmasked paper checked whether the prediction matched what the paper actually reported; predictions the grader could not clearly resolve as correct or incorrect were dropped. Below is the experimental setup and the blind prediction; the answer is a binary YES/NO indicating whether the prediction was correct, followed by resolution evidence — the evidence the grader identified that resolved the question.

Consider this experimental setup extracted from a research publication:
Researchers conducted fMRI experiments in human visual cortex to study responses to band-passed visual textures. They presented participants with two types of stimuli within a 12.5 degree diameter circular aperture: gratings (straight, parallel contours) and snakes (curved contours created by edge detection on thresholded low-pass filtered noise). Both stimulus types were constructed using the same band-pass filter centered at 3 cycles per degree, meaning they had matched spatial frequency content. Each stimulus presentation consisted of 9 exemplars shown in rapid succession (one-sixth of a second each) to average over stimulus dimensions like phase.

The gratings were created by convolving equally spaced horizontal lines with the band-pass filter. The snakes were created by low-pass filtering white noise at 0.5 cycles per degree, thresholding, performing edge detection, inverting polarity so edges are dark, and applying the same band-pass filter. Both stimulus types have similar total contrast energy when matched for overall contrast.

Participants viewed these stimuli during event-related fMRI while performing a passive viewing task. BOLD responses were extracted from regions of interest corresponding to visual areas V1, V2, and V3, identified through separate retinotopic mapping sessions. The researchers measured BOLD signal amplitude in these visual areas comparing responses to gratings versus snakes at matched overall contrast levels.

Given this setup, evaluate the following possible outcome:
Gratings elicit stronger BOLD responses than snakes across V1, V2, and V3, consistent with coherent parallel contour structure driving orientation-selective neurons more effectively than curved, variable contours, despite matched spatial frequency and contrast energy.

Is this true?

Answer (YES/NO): NO